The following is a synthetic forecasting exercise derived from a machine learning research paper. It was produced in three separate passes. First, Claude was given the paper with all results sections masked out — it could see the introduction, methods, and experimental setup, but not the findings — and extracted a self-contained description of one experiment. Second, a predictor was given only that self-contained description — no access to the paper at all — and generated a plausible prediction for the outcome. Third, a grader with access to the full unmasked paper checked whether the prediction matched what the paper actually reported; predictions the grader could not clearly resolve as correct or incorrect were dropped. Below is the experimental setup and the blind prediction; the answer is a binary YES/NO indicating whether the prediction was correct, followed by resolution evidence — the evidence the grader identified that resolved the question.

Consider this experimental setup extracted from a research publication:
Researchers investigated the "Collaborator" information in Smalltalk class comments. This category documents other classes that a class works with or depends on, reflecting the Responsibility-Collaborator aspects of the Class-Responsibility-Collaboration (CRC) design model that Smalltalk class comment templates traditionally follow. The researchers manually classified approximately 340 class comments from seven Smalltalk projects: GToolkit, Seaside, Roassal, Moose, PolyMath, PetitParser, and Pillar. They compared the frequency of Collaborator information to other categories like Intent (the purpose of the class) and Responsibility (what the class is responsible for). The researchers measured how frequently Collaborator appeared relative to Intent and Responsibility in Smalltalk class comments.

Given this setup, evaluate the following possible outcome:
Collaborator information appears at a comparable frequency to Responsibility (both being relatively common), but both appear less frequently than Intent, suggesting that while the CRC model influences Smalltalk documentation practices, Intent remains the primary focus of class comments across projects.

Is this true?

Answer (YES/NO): NO